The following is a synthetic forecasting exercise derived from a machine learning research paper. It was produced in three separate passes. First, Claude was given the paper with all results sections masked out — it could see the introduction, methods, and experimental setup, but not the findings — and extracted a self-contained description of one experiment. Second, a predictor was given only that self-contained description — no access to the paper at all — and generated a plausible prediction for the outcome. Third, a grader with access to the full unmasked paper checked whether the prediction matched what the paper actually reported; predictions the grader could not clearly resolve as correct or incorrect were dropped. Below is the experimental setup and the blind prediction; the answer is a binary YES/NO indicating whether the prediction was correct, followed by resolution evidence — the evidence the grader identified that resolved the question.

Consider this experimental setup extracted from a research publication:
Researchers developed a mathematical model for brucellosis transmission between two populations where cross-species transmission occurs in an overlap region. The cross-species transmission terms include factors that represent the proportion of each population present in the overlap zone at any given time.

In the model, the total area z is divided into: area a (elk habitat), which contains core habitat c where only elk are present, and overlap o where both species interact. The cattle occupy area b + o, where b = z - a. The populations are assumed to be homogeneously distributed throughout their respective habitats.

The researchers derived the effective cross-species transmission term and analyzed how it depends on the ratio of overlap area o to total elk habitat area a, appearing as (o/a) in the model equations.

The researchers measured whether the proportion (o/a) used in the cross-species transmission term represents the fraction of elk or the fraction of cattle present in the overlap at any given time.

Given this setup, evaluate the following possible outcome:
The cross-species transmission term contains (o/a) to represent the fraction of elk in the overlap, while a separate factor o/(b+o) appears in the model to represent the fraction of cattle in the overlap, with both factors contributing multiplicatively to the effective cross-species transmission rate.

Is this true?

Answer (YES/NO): YES